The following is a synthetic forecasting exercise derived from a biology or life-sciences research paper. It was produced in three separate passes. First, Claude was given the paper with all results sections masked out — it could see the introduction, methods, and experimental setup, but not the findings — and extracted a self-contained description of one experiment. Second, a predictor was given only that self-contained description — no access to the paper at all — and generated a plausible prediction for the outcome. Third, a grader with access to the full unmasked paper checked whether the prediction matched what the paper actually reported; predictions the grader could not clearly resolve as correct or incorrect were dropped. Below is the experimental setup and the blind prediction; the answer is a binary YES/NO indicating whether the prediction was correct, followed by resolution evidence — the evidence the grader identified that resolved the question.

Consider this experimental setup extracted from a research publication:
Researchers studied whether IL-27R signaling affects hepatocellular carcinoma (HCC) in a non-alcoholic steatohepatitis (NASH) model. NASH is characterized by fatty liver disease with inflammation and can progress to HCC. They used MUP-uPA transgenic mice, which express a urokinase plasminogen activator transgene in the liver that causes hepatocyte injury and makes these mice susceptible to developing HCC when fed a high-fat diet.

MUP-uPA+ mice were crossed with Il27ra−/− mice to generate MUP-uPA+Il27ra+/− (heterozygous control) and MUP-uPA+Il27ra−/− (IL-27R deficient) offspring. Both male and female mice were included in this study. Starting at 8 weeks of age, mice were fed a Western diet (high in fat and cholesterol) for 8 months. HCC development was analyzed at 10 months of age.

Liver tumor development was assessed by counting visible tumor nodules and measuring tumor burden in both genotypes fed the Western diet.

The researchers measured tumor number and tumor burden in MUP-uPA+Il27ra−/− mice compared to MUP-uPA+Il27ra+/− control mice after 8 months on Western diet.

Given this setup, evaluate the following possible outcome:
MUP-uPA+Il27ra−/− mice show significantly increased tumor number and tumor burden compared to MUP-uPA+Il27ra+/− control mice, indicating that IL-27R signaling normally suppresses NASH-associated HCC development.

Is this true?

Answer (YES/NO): NO